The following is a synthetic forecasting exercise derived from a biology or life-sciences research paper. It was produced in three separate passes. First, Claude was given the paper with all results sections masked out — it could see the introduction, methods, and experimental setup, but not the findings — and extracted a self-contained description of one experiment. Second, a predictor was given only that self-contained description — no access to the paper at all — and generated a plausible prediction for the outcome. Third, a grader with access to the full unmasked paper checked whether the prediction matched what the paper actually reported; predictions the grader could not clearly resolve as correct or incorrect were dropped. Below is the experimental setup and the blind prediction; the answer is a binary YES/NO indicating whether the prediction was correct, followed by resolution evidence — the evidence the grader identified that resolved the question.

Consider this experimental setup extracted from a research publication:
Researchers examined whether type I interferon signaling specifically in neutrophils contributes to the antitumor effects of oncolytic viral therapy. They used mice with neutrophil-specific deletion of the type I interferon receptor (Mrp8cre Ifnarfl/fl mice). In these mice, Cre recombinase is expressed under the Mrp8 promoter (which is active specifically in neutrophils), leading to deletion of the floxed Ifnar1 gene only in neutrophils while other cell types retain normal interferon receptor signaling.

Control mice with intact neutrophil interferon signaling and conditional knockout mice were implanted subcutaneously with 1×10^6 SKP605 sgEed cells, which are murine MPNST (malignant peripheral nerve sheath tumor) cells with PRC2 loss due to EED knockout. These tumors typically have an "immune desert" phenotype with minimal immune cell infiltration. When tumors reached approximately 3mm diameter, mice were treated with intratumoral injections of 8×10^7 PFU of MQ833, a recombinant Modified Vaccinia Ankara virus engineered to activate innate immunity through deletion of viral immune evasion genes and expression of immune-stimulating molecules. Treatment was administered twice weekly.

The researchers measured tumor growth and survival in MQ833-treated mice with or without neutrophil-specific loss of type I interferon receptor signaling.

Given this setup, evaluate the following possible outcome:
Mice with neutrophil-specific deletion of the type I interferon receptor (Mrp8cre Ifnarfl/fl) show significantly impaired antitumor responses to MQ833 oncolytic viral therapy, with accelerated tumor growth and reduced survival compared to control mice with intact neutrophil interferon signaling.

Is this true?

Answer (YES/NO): YES